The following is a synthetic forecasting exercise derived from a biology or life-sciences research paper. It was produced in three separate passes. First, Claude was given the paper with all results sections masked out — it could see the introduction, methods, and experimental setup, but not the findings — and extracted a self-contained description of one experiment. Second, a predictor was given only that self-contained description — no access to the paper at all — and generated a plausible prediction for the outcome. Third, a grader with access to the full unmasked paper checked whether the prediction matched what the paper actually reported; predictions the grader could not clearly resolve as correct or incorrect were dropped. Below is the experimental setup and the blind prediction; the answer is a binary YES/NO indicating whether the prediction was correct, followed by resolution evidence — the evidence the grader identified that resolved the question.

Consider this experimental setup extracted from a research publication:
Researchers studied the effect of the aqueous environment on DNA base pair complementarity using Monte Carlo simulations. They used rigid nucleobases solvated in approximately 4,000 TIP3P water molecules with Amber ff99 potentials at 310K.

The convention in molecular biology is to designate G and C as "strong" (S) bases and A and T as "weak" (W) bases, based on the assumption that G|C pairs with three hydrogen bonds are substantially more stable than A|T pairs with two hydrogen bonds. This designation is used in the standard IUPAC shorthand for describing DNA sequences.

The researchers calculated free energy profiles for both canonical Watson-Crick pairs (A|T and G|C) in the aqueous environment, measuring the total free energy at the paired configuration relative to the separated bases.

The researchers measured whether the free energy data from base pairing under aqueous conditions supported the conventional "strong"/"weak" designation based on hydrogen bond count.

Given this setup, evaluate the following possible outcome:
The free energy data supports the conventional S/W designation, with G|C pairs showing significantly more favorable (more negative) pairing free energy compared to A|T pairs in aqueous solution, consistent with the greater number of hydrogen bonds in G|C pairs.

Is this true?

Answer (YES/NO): NO